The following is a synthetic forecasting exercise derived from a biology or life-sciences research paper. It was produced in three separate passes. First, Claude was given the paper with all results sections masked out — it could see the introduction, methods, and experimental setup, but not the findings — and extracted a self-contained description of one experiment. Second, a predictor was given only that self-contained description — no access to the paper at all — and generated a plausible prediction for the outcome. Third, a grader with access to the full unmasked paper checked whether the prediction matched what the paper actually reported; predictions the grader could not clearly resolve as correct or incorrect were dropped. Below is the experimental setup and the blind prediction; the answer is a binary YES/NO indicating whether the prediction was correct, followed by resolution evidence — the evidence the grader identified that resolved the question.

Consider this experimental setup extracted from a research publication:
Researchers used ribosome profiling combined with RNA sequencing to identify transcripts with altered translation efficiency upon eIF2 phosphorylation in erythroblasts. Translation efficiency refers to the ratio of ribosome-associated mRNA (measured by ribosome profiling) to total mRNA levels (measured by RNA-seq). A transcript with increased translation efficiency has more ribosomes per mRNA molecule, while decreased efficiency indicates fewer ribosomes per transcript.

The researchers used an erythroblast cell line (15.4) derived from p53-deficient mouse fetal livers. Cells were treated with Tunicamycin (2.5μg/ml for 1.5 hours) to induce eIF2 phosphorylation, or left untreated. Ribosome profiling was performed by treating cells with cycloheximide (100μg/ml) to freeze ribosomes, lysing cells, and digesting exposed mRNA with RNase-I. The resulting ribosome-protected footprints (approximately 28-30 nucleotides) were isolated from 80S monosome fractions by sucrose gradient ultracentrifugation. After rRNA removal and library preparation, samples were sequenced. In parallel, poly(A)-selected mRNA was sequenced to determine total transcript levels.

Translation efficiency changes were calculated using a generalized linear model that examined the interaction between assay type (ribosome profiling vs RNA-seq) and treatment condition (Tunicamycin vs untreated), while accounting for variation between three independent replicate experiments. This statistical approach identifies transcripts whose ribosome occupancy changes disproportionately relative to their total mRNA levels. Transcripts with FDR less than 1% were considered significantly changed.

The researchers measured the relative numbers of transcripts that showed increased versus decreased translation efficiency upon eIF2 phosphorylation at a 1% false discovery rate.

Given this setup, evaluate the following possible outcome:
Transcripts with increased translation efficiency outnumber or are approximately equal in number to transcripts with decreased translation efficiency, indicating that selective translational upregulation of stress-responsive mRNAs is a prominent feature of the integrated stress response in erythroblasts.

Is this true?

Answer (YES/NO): NO